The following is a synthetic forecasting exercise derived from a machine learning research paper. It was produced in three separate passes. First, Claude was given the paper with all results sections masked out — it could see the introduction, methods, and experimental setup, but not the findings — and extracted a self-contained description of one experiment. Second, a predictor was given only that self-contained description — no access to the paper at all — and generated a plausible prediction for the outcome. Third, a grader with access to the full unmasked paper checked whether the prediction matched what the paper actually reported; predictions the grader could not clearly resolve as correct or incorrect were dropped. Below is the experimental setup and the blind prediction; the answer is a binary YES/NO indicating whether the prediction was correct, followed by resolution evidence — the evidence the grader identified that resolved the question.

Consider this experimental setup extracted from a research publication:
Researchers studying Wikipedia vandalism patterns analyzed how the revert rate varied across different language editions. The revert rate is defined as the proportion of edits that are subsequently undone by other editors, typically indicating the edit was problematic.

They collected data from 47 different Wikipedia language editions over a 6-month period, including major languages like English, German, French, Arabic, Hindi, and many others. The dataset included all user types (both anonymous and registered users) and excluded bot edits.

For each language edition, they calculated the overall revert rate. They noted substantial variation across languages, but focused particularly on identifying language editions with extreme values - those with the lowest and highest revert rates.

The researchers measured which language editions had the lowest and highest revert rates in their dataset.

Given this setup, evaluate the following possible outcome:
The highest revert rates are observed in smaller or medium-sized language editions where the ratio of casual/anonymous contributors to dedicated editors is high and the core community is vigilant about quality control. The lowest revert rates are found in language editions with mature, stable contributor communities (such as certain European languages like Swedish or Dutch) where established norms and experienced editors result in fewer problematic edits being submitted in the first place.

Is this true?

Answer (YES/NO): NO